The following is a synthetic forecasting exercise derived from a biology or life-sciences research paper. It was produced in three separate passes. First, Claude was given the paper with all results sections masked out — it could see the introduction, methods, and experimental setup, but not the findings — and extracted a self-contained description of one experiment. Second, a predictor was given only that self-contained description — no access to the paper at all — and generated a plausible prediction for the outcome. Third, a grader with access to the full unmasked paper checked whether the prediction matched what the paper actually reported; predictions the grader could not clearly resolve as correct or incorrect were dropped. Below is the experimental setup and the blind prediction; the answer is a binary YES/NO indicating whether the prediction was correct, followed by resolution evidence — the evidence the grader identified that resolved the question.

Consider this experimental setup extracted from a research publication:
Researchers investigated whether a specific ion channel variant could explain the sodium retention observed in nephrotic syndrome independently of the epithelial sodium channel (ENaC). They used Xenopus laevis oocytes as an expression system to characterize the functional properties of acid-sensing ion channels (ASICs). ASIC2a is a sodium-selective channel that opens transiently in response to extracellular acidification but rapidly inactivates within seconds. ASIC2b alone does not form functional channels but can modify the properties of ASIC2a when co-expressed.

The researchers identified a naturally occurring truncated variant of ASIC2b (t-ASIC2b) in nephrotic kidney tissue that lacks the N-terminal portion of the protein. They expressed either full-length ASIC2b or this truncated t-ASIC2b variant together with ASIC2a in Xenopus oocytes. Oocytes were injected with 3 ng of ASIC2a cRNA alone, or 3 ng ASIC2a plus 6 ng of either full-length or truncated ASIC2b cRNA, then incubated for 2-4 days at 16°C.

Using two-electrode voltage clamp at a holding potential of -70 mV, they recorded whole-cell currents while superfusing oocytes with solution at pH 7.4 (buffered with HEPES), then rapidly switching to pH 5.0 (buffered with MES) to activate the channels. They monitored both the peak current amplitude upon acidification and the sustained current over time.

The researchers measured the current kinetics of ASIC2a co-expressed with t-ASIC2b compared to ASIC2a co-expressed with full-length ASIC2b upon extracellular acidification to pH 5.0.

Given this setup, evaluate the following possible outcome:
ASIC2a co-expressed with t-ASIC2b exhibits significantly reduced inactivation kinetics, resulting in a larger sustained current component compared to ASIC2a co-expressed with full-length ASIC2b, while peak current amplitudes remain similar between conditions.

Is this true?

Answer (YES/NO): NO